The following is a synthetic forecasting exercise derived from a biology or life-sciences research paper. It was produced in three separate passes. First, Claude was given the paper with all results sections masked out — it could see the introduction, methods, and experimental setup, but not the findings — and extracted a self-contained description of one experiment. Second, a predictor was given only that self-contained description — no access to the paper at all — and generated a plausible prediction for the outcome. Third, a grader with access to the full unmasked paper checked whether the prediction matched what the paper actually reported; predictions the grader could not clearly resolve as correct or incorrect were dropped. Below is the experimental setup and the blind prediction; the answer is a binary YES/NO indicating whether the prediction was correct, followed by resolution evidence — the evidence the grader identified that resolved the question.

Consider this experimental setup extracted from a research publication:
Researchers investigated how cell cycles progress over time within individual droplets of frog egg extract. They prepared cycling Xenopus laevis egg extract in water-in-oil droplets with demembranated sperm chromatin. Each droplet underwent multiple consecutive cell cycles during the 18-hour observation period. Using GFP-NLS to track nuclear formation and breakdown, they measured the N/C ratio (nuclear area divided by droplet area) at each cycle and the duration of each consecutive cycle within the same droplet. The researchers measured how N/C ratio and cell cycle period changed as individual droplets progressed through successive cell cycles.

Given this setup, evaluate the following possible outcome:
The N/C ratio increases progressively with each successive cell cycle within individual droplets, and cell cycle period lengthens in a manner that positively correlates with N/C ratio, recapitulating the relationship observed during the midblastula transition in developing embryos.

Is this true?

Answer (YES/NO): YES